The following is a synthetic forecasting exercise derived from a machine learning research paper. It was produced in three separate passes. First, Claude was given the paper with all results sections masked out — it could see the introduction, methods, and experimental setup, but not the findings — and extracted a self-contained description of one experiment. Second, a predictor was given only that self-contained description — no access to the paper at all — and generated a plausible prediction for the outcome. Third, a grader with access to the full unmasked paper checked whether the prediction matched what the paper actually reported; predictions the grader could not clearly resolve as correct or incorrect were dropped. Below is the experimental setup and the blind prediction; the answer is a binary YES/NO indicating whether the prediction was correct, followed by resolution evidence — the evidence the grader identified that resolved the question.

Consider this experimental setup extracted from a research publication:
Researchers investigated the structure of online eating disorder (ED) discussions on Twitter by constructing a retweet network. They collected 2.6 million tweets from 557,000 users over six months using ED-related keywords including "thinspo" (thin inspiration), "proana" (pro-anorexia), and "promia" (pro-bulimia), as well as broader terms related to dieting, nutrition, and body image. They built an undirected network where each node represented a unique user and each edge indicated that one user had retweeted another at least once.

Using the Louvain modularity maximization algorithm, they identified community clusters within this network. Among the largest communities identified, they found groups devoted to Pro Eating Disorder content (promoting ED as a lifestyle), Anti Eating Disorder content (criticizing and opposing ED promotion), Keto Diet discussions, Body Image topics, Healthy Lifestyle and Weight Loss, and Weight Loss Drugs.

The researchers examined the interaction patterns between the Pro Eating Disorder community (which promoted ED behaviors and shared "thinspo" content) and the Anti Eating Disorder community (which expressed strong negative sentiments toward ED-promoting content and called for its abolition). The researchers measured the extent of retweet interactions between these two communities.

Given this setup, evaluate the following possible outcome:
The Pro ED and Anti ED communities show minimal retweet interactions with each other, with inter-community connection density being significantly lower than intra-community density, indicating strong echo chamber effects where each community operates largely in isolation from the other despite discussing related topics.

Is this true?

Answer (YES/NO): NO